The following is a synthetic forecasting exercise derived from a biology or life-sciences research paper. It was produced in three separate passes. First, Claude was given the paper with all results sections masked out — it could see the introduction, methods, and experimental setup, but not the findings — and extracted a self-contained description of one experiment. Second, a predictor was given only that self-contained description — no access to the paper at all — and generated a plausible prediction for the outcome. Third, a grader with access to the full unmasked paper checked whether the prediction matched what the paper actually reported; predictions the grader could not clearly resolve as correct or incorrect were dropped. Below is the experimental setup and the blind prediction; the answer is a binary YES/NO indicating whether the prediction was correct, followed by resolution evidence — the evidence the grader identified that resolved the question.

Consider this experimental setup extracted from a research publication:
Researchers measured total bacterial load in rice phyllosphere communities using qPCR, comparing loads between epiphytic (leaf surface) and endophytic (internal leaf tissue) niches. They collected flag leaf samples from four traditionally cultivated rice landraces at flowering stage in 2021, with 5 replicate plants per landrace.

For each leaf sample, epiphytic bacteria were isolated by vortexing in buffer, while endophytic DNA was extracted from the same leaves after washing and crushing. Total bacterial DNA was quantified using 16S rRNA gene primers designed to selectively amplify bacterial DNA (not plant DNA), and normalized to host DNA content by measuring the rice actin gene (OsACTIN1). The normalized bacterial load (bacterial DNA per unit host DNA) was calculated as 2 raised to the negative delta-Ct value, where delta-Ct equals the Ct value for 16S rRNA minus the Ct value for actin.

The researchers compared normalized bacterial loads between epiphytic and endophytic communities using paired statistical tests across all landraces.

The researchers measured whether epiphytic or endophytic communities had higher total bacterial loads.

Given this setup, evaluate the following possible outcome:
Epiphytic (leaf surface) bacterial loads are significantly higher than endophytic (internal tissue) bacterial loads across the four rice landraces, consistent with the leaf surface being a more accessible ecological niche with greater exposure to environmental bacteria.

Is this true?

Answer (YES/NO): YES